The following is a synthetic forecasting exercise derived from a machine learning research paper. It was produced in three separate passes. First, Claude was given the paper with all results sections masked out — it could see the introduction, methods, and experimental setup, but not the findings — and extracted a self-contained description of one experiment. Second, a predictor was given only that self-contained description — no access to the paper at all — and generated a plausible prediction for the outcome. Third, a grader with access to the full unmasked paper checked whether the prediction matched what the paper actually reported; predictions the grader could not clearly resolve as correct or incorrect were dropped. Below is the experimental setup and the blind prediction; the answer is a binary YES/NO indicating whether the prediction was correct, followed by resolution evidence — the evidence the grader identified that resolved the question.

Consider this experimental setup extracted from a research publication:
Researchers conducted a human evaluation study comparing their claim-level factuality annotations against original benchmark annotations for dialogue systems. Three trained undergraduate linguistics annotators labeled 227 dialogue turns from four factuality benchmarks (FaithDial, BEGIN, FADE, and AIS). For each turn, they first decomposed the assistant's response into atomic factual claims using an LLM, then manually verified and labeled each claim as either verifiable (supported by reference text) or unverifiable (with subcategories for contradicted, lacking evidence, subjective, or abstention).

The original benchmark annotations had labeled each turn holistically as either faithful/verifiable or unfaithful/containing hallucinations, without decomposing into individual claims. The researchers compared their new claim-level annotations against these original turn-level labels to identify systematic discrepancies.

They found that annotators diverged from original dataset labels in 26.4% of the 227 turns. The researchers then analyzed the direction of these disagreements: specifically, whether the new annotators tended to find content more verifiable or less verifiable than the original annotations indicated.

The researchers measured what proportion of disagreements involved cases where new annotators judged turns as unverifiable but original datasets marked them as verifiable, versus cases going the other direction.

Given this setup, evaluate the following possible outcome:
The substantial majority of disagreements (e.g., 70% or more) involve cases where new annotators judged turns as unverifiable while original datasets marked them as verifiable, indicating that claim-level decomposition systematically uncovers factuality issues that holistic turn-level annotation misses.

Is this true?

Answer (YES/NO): YES